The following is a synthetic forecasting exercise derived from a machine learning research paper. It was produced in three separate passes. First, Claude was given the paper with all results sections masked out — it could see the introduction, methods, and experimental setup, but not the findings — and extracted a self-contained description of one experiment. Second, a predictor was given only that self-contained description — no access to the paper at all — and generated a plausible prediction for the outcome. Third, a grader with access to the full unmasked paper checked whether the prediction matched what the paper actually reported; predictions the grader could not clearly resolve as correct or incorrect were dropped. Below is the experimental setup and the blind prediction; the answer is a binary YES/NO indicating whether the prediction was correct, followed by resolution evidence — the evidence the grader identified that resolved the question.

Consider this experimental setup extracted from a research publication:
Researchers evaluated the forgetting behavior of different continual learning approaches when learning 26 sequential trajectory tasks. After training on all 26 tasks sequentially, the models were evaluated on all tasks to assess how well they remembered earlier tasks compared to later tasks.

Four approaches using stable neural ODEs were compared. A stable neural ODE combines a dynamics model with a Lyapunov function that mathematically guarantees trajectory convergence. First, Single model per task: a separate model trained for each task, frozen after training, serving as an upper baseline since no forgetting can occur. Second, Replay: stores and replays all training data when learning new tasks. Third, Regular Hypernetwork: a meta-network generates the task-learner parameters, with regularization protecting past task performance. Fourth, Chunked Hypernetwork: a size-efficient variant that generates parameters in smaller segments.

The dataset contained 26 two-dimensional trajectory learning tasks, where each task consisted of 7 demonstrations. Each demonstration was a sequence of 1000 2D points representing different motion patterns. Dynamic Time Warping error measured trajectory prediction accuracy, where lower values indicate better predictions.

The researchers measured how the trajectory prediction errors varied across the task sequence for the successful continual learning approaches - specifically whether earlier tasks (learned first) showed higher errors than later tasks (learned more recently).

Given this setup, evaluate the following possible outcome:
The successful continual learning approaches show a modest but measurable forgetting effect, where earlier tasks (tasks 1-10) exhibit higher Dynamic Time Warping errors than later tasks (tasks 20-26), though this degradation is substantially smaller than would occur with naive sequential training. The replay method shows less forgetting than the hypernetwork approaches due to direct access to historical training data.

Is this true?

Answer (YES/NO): NO